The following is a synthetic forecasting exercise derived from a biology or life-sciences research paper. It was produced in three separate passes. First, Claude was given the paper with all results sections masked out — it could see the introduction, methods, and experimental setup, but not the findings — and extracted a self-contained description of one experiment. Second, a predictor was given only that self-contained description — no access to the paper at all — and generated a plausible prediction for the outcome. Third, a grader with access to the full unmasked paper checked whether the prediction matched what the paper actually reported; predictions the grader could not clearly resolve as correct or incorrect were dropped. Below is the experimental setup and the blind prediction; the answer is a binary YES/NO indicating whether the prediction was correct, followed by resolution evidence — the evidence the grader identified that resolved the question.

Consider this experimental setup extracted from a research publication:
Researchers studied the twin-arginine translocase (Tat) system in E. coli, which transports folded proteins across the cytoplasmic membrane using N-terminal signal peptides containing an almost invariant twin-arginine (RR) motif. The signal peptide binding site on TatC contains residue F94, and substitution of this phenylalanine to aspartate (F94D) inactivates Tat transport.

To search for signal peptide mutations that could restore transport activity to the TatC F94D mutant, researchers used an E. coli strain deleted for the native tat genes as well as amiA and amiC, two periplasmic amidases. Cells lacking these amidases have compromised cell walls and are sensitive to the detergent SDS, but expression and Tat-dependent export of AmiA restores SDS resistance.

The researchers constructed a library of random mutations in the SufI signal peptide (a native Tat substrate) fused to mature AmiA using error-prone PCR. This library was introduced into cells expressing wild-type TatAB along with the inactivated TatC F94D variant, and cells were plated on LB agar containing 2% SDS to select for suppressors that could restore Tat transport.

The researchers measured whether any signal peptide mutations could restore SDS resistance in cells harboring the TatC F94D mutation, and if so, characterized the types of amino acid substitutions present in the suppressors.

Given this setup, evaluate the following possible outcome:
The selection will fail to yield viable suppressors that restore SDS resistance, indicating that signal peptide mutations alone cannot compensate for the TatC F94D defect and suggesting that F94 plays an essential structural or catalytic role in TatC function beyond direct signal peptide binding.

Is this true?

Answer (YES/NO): NO